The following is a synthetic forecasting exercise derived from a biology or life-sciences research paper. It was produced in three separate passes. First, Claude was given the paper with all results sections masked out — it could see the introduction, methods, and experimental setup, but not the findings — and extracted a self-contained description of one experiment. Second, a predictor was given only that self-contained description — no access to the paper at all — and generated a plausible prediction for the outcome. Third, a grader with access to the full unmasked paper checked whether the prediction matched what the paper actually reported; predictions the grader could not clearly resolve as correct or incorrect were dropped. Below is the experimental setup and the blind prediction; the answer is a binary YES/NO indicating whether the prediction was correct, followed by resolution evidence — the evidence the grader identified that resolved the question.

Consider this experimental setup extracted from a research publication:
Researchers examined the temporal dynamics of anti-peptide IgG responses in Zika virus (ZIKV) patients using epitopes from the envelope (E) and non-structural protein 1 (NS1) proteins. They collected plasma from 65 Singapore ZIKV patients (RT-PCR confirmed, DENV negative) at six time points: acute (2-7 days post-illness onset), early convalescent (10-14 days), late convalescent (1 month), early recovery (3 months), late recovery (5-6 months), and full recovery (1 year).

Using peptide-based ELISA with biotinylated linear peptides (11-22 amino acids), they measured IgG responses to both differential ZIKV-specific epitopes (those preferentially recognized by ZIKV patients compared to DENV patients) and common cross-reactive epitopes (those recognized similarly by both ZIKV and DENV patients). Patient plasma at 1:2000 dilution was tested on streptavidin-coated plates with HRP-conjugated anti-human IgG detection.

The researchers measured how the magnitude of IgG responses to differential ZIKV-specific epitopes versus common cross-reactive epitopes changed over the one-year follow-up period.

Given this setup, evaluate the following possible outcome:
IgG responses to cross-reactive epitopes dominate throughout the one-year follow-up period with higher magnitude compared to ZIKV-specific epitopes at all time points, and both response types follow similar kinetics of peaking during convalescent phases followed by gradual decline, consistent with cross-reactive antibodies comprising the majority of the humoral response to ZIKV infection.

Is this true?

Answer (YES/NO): NO